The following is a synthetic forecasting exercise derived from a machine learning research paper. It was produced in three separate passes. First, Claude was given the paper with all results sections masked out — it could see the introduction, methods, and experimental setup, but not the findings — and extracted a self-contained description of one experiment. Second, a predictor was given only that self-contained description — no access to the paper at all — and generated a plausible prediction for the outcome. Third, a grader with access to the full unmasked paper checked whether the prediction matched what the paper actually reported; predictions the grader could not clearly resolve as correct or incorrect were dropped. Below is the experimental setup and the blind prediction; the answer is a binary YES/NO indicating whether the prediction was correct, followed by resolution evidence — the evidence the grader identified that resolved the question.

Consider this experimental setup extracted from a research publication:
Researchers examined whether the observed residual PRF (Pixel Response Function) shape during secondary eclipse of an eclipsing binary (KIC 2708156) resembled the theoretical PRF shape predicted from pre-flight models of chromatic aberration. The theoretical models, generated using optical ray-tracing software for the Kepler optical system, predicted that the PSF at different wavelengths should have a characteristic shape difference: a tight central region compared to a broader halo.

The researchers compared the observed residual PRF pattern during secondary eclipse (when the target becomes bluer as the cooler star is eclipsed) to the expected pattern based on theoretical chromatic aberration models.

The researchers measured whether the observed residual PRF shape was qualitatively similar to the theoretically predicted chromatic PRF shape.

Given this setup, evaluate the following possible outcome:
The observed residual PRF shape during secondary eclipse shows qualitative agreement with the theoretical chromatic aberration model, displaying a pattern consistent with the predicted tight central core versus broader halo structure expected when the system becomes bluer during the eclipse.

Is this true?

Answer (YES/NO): YES